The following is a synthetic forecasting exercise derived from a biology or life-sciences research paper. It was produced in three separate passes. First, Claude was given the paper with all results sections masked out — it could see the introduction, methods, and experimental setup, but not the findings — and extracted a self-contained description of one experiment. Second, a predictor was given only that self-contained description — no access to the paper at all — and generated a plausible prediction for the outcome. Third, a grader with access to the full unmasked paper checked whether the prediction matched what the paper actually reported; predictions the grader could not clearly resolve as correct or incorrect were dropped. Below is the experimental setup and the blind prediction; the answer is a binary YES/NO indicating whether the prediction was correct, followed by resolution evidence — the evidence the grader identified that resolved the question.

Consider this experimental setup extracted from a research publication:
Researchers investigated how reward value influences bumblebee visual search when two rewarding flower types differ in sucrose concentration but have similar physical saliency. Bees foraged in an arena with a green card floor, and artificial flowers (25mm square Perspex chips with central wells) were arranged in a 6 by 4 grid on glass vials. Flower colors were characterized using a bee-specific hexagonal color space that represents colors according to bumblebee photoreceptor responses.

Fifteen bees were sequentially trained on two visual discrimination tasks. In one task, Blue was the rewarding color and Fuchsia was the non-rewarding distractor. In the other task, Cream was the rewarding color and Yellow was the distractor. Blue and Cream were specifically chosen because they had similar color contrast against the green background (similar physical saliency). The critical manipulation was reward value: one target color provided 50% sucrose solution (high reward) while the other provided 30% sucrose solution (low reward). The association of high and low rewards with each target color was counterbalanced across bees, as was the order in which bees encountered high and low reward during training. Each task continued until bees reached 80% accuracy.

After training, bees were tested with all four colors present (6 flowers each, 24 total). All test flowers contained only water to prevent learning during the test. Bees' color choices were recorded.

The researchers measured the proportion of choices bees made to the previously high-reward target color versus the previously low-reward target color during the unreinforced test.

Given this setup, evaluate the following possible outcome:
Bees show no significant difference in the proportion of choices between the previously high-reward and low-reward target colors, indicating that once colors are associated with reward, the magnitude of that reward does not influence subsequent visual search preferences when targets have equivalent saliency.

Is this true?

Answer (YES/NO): NO